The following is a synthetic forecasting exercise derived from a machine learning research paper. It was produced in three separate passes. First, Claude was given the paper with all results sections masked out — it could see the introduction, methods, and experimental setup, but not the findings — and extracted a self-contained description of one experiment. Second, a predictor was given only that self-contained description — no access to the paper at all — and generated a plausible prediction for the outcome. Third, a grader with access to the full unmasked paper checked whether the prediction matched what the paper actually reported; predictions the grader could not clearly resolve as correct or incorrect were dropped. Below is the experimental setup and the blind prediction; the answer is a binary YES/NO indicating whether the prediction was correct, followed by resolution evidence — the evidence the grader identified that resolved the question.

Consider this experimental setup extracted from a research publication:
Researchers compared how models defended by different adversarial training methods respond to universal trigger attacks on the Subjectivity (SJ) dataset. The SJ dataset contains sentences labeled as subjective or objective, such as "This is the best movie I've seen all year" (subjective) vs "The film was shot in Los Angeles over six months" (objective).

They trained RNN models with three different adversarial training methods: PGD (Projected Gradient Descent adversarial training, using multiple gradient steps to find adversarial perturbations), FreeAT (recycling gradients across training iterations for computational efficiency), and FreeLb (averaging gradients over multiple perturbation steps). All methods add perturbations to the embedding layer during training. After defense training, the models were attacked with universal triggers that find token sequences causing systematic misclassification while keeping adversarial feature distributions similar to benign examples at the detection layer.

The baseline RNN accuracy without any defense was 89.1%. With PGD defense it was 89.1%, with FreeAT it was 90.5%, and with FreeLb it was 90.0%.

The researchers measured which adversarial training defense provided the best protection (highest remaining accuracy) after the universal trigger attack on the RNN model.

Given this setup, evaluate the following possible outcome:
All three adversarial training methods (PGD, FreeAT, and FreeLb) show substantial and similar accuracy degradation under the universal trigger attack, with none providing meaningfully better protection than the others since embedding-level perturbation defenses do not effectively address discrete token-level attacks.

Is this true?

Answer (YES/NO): NO